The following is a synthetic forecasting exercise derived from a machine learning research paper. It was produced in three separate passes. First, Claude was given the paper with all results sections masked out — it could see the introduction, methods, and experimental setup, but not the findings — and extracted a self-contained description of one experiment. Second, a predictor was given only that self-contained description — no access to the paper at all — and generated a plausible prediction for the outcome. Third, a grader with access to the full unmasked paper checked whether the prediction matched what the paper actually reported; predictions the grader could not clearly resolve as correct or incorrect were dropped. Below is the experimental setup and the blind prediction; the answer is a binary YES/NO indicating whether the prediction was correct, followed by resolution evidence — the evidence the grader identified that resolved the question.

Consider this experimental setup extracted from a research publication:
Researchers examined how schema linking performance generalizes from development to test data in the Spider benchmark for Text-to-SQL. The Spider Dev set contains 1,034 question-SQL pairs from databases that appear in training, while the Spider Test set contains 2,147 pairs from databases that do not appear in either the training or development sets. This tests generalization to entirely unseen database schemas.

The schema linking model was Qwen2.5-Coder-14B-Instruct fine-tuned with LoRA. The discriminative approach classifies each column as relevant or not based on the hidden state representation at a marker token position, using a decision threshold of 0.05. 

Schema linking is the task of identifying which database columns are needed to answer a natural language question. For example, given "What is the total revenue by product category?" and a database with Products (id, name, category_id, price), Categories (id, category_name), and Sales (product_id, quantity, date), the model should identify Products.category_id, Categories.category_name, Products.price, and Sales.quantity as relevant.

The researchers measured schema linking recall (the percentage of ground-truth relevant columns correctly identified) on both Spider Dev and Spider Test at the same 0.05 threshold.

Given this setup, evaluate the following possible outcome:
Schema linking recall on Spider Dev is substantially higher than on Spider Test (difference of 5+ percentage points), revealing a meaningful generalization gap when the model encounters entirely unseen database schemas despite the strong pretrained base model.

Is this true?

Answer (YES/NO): NO